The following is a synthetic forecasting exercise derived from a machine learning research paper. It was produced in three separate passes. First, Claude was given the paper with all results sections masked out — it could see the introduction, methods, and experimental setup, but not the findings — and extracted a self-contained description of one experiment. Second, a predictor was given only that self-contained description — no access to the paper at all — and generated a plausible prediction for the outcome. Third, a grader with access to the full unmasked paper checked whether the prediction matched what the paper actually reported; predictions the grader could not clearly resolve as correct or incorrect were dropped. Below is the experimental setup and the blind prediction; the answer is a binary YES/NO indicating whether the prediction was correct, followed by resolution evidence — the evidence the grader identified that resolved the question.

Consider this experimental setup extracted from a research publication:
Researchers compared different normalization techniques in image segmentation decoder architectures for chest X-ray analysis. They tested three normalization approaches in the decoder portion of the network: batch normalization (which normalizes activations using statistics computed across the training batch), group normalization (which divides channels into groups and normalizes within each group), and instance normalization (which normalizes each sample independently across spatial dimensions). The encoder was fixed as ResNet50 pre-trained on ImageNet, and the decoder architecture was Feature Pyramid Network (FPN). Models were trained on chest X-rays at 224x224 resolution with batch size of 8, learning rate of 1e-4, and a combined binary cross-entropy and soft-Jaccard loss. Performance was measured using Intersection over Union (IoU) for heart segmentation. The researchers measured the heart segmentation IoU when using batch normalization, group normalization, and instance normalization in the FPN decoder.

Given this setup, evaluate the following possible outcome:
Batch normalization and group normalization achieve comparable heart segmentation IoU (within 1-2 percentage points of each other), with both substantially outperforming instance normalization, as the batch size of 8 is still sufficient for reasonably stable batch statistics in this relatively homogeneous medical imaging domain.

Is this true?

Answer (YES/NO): NO